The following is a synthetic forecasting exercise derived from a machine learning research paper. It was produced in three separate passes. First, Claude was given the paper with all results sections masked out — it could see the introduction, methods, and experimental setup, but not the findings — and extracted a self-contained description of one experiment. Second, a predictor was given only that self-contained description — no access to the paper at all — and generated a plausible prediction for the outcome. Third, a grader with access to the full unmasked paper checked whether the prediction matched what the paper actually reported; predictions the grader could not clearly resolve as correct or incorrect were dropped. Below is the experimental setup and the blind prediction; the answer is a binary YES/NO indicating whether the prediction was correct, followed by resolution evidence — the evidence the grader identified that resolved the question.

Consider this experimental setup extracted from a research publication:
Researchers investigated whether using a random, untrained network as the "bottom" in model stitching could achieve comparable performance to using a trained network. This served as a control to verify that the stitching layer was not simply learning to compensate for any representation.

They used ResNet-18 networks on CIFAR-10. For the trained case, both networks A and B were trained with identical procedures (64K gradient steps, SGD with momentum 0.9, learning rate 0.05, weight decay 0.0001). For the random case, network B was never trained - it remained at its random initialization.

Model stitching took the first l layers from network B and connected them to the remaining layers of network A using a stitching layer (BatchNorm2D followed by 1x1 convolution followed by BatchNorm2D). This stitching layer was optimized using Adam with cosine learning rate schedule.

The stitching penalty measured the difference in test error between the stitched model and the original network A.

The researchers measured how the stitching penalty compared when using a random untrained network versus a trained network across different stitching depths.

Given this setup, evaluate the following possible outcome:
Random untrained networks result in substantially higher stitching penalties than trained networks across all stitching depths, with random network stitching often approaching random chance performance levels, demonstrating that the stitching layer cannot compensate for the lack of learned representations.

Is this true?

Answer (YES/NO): NO